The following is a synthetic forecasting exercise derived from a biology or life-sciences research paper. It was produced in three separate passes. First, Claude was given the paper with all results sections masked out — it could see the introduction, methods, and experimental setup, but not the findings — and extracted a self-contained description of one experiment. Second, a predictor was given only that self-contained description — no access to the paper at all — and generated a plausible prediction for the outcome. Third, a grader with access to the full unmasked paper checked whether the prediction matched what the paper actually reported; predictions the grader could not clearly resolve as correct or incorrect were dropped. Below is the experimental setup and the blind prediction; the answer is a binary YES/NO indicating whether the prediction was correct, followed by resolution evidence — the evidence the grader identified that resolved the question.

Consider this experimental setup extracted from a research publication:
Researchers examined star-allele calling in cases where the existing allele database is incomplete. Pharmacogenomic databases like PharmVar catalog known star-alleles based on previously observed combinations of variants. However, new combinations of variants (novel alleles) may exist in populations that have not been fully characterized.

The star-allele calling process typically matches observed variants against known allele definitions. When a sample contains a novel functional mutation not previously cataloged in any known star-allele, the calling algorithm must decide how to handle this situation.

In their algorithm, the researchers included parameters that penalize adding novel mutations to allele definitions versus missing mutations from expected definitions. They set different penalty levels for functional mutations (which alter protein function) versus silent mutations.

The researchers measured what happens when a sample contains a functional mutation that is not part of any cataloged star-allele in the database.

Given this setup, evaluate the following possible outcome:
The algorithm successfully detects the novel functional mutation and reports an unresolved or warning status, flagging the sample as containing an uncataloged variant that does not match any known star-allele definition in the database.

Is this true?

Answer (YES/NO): NO